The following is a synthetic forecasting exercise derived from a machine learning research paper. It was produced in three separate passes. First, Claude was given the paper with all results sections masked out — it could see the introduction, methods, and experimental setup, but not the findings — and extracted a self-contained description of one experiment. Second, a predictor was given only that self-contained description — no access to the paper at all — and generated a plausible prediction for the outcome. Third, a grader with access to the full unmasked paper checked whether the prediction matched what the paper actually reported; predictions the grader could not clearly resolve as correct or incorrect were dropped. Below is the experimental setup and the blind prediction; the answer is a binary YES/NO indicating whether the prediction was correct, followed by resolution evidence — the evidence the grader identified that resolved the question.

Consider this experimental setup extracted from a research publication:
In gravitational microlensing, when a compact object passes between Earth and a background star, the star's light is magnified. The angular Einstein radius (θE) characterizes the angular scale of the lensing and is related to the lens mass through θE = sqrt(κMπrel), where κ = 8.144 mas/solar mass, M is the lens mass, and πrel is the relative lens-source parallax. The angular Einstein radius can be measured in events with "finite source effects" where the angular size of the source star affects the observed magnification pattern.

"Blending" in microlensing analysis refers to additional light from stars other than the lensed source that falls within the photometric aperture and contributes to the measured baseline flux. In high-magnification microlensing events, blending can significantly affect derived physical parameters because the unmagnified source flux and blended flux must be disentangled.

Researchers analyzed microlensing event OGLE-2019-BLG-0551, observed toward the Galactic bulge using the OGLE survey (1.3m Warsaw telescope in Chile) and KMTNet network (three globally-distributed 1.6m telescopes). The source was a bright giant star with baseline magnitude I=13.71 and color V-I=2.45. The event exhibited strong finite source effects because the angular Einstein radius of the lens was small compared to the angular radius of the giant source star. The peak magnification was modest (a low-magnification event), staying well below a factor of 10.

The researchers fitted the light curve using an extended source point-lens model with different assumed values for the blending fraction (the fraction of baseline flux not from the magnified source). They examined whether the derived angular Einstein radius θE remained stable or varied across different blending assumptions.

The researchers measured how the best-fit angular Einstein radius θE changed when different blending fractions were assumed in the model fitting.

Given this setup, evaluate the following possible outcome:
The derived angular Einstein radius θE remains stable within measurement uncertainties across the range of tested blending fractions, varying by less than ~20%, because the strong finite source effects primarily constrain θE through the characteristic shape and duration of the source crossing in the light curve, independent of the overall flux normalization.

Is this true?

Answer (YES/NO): YES